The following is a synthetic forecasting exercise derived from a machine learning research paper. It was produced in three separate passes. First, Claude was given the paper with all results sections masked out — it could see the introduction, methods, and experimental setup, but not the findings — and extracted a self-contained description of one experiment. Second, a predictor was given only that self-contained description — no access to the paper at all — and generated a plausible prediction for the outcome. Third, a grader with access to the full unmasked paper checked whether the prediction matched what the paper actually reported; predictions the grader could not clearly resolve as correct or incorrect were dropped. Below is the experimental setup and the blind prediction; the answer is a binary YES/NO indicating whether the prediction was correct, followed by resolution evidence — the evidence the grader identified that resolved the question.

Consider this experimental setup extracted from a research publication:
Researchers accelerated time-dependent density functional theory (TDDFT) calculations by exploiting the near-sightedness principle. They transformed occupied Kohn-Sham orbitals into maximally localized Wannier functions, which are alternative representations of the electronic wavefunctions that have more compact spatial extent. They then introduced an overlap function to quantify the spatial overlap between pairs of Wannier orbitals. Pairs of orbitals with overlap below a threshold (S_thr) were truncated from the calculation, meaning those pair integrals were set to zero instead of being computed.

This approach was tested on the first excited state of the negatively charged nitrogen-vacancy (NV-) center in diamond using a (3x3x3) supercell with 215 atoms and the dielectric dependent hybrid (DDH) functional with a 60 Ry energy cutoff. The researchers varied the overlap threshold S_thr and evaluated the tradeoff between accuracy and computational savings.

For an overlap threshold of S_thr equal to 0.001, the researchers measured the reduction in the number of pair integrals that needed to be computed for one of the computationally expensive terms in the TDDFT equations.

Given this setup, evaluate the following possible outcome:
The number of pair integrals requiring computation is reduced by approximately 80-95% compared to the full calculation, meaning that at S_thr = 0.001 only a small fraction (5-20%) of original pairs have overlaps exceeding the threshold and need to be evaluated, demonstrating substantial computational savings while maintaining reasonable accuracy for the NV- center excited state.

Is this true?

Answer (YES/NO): YES